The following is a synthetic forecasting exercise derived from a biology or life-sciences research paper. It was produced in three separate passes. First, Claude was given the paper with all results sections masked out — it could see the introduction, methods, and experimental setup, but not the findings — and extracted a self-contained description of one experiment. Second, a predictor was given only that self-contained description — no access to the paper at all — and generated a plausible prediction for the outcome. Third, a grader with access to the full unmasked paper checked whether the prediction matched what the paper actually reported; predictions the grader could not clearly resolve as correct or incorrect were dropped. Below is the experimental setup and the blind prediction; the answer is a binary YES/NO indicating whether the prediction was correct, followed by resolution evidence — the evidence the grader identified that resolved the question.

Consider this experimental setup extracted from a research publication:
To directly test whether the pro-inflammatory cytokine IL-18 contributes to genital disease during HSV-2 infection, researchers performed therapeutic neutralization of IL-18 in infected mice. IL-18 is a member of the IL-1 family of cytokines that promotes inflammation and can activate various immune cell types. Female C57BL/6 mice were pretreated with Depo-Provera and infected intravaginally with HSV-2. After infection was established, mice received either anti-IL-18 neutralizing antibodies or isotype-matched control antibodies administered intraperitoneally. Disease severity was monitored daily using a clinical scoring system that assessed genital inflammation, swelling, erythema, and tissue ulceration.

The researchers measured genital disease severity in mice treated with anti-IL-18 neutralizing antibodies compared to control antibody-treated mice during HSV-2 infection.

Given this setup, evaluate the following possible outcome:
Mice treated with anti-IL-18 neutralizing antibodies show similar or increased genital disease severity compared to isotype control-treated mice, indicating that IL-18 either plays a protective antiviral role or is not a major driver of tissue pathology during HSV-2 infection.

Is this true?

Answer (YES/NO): NO